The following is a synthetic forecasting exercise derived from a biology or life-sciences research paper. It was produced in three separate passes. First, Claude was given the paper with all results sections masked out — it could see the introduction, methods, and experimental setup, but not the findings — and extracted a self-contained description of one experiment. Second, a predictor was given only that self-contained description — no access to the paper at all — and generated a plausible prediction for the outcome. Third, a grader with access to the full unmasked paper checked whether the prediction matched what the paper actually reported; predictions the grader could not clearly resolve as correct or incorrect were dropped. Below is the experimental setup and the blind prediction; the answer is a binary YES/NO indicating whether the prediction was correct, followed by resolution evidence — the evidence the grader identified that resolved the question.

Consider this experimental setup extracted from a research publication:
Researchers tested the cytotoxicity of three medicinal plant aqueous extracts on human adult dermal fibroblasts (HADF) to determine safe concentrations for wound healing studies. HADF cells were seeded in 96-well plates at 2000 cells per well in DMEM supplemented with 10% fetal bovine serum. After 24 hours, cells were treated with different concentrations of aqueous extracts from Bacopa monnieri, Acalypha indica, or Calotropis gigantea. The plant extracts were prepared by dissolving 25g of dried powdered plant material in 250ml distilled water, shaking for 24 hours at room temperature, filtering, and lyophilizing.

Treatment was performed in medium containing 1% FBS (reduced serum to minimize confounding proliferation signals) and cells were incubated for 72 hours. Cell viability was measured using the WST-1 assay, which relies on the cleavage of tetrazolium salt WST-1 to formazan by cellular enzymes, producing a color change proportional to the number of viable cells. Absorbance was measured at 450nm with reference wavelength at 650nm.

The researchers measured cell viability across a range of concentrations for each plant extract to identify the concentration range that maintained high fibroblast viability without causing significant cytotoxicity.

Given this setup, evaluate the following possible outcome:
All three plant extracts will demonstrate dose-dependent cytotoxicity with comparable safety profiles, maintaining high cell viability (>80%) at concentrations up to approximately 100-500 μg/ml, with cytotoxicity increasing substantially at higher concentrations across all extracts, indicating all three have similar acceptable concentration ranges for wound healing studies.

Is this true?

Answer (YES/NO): NO